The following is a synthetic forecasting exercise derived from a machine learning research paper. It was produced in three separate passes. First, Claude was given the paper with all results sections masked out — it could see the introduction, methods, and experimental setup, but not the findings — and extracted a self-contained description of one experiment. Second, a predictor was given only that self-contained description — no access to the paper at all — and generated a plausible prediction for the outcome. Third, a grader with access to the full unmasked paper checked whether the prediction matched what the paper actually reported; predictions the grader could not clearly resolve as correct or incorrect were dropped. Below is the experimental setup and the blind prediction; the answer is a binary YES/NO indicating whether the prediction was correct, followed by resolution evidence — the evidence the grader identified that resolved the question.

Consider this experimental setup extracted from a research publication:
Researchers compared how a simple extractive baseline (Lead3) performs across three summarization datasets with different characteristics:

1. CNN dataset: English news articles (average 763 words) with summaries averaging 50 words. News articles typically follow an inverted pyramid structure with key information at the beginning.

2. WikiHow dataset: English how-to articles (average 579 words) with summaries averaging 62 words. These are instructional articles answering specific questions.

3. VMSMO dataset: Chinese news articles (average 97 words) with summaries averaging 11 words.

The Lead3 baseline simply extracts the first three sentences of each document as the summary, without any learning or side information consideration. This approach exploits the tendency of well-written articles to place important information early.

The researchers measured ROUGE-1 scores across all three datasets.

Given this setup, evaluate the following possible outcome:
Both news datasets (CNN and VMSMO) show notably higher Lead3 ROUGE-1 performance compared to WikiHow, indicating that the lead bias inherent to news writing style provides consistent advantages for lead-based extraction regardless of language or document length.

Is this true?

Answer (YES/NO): NO